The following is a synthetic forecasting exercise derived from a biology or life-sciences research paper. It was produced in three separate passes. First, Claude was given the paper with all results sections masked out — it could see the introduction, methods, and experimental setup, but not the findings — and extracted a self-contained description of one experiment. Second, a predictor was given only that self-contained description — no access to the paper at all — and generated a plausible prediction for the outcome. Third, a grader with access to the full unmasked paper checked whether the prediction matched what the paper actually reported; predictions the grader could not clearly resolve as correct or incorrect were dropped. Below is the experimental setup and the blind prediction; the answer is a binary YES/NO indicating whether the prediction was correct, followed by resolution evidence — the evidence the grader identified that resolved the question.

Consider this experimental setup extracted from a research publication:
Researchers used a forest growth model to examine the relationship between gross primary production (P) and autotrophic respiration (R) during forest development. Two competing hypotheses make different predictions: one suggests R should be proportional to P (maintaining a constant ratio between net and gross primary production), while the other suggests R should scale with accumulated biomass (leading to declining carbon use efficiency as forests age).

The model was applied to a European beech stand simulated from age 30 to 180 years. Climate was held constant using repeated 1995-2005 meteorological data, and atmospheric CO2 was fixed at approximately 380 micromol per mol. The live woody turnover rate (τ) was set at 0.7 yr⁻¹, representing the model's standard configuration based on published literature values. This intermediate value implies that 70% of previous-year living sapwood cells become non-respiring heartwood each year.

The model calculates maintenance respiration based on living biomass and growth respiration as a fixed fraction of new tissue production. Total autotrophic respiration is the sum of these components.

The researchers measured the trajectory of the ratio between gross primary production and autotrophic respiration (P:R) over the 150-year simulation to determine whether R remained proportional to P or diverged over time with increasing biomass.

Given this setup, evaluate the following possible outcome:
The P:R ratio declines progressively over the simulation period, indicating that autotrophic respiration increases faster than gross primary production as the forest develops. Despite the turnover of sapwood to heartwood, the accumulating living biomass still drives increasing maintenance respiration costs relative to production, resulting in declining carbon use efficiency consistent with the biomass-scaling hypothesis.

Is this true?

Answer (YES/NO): NO